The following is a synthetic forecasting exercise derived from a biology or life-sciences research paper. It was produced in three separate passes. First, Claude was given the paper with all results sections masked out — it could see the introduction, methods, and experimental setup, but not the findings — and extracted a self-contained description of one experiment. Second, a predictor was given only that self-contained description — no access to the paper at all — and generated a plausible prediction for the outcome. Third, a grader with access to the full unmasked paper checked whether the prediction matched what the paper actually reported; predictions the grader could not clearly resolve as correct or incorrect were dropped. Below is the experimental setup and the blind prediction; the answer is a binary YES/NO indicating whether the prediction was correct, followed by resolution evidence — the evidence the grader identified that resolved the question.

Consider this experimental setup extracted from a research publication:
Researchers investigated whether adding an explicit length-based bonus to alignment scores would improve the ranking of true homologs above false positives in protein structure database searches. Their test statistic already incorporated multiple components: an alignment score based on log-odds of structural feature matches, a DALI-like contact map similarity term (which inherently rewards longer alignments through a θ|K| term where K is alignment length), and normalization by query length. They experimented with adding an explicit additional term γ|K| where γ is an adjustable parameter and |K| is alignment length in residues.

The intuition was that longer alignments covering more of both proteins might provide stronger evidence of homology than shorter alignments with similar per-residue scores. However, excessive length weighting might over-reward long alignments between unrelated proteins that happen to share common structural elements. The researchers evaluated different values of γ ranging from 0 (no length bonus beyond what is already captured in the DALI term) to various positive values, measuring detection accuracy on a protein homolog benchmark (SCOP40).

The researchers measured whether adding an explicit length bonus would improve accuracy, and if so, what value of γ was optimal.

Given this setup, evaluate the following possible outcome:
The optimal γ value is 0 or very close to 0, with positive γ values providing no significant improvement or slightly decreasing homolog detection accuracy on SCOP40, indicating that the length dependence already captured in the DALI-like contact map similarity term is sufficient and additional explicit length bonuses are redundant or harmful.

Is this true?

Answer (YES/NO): NO